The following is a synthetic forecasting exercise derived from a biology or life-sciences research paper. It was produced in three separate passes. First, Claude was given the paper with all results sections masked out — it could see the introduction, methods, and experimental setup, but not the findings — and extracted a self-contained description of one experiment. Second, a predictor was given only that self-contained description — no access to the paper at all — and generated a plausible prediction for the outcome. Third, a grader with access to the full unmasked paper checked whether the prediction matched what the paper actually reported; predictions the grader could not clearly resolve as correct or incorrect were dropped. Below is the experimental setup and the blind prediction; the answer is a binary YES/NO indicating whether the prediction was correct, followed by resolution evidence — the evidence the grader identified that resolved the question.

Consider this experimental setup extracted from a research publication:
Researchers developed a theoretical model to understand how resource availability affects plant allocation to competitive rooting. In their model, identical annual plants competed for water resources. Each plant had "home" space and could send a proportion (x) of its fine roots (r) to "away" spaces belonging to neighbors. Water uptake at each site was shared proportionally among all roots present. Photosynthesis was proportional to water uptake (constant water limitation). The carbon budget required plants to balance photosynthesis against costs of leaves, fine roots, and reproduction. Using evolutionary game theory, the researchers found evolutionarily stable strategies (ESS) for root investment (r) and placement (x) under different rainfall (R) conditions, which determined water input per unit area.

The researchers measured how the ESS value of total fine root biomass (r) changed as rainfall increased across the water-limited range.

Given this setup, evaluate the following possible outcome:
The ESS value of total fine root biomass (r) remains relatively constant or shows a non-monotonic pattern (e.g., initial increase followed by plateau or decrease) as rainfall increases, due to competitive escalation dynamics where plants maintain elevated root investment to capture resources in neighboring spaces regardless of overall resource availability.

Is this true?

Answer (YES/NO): NO